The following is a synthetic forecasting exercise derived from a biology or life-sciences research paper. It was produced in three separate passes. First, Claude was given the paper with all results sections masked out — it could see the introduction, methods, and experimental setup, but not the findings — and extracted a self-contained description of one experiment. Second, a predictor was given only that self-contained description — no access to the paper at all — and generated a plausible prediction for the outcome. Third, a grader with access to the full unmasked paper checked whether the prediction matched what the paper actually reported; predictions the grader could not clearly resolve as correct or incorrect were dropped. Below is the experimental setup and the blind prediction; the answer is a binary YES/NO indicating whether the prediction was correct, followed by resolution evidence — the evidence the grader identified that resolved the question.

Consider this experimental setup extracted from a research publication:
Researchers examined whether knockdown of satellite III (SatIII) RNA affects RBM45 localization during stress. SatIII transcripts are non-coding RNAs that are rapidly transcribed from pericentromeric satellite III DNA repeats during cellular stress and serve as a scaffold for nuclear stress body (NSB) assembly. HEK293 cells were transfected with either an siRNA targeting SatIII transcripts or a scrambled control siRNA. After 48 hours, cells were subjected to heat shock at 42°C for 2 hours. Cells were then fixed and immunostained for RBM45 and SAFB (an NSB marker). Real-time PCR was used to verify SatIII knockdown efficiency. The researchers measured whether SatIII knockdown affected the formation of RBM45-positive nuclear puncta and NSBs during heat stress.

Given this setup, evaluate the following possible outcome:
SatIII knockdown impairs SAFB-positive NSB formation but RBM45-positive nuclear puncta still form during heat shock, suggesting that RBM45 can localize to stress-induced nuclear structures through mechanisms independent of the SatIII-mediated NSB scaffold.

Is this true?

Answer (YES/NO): NO